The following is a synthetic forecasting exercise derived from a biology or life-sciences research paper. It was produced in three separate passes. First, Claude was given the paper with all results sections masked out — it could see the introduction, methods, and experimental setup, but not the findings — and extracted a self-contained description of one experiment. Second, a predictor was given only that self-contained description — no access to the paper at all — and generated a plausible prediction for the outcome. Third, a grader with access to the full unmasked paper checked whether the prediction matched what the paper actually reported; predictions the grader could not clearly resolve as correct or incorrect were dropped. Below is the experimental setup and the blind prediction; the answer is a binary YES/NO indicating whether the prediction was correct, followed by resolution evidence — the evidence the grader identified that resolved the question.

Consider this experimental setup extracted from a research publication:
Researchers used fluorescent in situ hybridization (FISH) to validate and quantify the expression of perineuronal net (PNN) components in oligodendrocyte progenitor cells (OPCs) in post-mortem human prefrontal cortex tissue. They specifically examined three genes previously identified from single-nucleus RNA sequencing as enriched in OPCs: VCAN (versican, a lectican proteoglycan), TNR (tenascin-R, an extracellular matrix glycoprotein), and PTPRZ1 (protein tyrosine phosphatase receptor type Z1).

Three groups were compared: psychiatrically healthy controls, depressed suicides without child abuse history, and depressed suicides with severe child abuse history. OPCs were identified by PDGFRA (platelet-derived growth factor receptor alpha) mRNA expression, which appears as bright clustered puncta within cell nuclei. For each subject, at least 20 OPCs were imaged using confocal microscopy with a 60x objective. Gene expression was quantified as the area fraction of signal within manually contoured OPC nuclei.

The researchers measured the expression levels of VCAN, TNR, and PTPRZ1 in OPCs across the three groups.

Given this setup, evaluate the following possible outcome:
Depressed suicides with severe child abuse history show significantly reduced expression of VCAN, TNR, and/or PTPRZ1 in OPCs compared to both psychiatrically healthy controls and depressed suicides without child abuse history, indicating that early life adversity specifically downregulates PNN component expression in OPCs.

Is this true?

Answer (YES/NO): NO